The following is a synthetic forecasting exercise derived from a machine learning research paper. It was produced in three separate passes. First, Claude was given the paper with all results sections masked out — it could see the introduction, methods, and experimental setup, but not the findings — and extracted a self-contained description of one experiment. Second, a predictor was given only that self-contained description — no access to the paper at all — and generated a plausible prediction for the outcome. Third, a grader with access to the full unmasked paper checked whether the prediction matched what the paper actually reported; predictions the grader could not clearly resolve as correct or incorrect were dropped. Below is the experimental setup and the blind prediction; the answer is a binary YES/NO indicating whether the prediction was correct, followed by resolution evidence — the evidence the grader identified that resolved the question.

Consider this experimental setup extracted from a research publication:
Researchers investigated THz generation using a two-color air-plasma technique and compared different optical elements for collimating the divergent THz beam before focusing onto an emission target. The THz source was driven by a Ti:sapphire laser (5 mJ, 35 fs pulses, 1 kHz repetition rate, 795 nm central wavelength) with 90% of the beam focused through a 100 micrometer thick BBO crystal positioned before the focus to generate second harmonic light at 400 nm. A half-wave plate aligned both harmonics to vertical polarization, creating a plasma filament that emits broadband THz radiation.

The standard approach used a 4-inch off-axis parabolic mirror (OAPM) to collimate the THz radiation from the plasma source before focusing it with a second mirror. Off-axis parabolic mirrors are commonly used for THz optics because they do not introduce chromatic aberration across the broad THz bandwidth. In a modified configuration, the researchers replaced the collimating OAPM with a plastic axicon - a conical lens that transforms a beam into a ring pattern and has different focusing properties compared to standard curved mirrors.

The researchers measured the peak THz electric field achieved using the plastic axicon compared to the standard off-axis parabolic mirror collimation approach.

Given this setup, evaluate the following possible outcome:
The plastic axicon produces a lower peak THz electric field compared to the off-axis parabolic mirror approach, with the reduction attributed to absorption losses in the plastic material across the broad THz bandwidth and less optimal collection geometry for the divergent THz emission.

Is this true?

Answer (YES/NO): NO